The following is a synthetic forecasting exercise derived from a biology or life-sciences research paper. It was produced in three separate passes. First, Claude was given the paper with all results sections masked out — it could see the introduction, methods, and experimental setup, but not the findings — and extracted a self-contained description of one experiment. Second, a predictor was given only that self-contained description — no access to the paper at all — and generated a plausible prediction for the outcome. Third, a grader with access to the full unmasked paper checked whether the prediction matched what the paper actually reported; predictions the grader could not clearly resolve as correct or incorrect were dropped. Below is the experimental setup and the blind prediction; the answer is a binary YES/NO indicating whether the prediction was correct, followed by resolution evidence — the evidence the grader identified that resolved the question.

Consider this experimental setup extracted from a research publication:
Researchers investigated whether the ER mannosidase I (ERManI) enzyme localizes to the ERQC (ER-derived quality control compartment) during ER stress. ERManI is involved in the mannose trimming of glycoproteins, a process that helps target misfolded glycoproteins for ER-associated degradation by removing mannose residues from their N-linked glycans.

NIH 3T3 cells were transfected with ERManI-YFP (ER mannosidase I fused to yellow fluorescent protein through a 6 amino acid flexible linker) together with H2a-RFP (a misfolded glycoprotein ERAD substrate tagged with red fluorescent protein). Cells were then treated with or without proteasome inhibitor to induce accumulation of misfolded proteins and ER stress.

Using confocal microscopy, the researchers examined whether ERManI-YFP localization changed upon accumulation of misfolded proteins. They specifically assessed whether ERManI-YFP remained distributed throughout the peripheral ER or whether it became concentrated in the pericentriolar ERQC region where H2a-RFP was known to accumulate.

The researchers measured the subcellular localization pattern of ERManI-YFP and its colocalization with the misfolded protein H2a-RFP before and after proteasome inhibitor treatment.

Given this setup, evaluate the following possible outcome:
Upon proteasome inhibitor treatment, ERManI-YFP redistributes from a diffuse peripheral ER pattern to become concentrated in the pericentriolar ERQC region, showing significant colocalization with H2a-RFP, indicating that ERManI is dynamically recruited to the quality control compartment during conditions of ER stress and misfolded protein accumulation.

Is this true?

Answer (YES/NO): NO